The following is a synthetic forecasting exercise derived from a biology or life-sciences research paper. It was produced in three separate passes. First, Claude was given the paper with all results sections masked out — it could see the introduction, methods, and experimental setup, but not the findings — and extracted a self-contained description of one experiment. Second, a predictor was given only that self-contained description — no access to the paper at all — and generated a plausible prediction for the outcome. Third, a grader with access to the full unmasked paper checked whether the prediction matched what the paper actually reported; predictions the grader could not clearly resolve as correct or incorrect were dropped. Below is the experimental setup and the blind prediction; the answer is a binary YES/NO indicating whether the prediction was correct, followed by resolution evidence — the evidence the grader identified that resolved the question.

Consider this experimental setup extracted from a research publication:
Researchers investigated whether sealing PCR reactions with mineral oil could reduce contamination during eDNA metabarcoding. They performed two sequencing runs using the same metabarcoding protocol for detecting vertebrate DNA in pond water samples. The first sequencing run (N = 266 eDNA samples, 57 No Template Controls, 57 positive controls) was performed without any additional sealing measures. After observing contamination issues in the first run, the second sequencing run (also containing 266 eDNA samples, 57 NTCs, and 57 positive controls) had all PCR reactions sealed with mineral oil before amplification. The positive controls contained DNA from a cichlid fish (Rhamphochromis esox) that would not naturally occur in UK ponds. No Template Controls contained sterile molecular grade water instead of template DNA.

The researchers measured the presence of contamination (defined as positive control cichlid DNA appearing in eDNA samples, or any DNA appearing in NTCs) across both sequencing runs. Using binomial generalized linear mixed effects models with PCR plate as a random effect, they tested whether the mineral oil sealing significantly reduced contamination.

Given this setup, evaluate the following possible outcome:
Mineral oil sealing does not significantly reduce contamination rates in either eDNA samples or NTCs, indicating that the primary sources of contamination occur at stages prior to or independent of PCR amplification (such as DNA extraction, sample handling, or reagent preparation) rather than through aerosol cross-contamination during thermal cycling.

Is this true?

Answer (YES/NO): NO